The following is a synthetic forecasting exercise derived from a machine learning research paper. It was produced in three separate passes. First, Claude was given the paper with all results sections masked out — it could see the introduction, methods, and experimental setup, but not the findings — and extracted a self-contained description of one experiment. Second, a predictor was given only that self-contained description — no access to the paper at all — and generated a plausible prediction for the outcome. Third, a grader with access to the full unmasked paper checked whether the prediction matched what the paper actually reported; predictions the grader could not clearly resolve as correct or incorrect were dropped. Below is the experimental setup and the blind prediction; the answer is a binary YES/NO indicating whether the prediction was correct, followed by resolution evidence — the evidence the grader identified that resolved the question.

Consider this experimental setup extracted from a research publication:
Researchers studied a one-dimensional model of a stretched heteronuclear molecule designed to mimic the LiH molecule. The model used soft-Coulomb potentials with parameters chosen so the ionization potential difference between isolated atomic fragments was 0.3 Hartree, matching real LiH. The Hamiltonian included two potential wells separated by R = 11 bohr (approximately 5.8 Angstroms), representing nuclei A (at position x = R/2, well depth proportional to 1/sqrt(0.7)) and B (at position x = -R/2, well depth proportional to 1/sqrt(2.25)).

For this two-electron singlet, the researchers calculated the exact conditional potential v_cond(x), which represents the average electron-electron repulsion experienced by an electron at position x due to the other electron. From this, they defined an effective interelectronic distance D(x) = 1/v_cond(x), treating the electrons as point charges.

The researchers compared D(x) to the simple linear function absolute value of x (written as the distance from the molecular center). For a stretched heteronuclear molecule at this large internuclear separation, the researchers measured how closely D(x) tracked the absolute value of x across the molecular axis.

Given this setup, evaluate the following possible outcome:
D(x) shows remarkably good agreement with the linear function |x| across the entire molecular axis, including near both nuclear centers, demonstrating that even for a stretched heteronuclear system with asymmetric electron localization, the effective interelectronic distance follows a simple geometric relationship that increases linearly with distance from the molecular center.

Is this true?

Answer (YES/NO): NO